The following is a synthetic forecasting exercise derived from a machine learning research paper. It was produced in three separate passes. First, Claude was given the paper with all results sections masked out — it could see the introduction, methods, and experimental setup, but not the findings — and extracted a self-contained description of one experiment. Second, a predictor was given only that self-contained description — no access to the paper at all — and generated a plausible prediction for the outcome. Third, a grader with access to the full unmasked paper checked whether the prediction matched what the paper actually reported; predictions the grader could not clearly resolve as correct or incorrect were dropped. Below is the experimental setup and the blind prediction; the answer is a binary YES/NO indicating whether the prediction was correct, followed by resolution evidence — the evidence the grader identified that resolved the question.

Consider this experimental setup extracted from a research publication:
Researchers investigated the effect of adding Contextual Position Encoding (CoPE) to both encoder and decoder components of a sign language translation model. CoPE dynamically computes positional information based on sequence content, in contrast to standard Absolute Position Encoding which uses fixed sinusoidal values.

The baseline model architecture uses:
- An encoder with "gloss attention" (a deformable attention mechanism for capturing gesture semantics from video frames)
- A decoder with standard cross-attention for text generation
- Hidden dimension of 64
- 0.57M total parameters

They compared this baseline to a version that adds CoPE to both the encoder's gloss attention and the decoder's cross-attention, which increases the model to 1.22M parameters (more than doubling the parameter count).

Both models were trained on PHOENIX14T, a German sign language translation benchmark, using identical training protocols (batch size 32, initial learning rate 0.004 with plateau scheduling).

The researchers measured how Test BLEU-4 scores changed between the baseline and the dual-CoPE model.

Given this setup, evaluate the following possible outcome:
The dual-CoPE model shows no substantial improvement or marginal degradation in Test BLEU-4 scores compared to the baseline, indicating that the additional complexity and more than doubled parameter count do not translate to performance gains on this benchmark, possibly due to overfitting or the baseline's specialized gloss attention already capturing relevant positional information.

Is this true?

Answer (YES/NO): NO